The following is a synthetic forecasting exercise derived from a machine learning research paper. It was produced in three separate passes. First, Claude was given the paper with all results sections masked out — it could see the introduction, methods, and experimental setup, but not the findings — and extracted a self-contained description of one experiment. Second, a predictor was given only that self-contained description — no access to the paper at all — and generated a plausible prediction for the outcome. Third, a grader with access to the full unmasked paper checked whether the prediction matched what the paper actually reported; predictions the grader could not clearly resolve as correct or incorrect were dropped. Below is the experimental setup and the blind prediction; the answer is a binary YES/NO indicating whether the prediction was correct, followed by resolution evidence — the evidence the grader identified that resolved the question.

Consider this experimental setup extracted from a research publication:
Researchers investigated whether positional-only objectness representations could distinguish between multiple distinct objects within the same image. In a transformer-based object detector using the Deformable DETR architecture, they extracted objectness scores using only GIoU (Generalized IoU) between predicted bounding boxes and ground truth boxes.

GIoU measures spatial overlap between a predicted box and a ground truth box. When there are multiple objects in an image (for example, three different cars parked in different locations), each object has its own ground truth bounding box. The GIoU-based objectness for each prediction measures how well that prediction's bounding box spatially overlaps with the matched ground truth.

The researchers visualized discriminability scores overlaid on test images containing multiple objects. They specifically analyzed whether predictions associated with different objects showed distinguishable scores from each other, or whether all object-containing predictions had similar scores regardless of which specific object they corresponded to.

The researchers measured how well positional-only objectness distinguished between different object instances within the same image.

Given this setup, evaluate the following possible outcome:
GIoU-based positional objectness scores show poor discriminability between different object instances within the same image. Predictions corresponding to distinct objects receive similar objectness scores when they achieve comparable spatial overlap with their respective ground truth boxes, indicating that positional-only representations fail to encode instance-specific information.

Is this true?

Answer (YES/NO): NO